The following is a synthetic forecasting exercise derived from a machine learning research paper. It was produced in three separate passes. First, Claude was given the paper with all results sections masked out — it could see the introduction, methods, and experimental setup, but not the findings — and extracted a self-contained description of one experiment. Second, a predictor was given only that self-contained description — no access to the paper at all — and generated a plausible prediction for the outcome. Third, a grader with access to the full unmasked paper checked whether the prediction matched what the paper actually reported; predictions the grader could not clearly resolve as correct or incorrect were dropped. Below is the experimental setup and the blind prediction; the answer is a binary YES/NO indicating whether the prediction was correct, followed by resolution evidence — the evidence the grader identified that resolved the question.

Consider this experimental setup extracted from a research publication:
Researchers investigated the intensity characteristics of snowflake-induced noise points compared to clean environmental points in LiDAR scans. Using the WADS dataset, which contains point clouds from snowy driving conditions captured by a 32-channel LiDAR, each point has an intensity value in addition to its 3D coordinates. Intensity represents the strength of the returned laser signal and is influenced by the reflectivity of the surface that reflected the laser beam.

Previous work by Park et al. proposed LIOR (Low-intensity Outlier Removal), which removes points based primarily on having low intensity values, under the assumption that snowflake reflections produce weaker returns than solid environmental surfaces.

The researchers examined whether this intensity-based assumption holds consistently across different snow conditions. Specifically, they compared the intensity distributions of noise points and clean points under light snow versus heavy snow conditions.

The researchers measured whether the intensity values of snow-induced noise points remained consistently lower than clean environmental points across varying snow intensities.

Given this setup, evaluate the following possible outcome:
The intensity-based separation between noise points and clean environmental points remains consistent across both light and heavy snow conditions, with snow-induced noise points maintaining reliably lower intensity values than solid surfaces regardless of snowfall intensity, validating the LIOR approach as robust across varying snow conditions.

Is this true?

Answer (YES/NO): NO